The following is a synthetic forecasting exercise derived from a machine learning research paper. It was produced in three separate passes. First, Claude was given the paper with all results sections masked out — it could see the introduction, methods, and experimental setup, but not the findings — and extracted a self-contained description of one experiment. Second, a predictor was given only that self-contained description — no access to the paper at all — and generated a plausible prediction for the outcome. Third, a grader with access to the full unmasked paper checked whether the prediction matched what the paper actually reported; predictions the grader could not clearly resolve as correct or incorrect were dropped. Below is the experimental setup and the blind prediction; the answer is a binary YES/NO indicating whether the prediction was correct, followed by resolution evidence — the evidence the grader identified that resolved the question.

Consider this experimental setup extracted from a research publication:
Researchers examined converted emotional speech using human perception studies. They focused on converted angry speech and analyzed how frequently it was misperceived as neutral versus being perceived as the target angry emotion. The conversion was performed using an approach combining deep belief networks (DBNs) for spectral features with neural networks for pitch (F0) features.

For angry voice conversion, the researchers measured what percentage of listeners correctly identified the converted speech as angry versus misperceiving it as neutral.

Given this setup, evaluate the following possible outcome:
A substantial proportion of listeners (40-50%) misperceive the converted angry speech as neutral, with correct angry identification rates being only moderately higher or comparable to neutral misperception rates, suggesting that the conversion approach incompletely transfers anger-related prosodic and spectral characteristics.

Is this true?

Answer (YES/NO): NO